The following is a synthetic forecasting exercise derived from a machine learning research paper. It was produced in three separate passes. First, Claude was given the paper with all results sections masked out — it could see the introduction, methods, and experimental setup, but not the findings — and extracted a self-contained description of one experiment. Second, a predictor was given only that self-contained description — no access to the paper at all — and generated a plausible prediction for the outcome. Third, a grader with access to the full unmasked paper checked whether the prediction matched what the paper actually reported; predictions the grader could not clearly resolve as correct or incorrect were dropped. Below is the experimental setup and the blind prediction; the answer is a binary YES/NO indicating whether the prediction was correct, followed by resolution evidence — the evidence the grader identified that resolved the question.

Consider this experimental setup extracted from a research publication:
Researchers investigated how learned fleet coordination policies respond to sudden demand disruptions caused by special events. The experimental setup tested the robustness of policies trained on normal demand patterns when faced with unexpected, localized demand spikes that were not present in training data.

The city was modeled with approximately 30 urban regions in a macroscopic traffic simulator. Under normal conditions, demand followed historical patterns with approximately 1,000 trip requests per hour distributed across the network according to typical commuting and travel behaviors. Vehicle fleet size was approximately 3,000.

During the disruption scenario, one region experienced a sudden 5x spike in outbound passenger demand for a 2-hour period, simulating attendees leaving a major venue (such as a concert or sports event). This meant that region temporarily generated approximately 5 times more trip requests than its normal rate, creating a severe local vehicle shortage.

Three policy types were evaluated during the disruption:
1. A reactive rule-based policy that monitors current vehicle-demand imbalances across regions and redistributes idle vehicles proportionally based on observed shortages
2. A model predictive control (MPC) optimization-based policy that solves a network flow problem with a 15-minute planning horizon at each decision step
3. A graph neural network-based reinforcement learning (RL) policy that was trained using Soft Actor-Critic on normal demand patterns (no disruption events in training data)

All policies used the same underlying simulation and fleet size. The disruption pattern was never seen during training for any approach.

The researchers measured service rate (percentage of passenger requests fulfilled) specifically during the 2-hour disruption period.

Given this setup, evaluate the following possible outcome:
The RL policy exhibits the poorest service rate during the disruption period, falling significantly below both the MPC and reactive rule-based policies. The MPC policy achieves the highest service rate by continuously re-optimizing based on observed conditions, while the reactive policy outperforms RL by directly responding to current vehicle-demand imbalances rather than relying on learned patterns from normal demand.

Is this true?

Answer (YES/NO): NO